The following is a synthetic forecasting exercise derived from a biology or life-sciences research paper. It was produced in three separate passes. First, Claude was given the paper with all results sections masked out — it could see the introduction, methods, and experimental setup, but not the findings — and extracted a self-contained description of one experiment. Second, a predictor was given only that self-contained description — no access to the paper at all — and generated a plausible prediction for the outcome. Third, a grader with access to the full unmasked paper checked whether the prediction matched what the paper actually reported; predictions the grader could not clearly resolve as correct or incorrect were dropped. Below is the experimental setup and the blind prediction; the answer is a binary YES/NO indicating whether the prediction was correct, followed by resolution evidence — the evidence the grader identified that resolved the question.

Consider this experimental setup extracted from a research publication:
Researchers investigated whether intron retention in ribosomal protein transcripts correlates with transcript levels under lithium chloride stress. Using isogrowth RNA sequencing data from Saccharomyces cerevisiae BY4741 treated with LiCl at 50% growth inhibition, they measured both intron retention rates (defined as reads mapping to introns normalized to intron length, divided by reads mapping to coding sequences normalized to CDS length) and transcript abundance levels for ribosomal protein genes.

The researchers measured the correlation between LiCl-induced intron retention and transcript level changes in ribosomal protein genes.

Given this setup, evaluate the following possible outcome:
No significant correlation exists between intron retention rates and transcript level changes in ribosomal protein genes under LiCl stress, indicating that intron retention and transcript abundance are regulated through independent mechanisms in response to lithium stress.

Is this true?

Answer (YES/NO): YES